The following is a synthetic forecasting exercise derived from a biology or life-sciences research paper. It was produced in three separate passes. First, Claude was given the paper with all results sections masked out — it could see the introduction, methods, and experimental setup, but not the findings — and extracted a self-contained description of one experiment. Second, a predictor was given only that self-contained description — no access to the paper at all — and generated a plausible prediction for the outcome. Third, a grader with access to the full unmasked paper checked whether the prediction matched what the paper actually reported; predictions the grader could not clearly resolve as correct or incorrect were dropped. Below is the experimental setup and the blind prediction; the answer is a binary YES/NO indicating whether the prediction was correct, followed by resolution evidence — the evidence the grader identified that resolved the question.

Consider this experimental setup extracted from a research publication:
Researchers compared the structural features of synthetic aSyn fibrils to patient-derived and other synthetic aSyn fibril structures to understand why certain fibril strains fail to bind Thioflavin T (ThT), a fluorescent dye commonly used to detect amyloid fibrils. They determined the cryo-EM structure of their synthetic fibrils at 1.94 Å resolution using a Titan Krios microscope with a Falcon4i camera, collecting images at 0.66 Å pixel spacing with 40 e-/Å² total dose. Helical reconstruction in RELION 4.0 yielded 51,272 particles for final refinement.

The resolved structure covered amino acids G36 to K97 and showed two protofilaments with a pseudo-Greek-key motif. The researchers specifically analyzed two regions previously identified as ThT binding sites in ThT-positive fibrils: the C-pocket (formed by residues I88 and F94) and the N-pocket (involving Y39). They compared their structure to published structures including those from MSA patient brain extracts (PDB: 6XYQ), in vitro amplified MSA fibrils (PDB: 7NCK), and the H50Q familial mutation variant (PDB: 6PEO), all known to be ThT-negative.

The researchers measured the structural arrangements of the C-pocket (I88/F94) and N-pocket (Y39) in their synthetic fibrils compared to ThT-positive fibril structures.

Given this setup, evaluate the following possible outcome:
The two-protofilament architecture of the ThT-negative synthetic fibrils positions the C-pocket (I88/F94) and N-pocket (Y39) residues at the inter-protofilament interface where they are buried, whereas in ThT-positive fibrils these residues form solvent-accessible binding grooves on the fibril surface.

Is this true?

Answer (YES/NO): NO